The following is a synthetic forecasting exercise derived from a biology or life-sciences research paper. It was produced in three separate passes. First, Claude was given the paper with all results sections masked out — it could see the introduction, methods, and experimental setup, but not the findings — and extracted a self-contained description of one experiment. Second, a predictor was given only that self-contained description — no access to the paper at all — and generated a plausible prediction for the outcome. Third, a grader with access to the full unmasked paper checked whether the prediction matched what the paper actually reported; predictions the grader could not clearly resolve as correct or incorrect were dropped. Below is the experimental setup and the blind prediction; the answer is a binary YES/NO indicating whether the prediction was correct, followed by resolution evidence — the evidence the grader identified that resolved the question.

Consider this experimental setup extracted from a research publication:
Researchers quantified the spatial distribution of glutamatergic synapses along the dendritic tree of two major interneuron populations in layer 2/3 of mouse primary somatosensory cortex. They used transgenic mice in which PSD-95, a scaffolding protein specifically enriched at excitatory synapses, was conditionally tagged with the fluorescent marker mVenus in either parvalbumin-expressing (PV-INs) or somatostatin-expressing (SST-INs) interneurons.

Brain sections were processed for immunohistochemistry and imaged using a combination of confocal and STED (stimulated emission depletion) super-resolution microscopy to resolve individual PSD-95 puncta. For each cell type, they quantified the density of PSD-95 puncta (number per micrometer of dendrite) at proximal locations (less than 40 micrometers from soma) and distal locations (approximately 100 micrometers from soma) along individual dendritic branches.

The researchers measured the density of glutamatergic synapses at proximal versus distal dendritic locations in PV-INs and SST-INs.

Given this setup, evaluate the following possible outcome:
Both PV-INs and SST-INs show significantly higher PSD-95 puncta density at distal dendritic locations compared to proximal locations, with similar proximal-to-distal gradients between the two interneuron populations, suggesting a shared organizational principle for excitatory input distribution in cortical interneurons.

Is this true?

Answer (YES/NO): NO